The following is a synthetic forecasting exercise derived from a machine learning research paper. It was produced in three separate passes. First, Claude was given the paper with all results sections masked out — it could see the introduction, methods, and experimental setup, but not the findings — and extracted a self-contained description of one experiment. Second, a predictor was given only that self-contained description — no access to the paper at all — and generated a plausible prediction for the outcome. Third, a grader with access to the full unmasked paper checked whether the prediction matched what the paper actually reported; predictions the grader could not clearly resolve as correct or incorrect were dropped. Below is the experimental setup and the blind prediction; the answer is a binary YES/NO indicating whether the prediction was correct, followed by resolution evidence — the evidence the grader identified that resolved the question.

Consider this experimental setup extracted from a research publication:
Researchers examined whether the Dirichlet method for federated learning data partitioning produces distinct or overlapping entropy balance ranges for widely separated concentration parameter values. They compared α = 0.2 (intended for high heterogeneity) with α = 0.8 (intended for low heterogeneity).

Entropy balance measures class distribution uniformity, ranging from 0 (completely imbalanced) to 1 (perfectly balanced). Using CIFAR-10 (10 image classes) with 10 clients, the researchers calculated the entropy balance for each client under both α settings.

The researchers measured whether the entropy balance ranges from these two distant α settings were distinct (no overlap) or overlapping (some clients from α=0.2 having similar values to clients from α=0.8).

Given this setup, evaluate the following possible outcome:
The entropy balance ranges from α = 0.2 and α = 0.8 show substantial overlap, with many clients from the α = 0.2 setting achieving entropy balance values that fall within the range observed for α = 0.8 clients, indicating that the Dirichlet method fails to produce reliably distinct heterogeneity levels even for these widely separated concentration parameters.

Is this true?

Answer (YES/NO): YES